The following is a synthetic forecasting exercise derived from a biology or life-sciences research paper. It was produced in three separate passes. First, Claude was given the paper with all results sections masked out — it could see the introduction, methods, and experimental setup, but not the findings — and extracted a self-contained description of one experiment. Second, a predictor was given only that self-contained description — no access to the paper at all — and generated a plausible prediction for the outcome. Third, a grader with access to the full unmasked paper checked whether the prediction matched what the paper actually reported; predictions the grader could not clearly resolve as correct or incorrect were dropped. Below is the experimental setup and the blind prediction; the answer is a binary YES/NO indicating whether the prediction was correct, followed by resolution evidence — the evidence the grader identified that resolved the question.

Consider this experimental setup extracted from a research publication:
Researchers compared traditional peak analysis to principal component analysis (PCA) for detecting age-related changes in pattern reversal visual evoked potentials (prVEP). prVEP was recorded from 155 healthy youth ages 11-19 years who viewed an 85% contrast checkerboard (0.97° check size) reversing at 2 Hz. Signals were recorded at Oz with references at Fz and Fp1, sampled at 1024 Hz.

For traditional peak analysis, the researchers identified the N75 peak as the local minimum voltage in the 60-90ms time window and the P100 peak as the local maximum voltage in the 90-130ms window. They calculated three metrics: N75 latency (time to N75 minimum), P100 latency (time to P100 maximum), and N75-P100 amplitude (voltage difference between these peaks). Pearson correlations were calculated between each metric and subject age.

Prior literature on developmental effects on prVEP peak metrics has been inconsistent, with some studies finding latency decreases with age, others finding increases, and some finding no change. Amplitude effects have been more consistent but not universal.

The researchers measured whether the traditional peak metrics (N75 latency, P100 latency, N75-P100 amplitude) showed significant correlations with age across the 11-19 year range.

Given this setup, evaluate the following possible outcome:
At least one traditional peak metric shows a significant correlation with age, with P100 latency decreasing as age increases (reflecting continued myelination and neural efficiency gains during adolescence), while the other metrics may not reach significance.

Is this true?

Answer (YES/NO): NO